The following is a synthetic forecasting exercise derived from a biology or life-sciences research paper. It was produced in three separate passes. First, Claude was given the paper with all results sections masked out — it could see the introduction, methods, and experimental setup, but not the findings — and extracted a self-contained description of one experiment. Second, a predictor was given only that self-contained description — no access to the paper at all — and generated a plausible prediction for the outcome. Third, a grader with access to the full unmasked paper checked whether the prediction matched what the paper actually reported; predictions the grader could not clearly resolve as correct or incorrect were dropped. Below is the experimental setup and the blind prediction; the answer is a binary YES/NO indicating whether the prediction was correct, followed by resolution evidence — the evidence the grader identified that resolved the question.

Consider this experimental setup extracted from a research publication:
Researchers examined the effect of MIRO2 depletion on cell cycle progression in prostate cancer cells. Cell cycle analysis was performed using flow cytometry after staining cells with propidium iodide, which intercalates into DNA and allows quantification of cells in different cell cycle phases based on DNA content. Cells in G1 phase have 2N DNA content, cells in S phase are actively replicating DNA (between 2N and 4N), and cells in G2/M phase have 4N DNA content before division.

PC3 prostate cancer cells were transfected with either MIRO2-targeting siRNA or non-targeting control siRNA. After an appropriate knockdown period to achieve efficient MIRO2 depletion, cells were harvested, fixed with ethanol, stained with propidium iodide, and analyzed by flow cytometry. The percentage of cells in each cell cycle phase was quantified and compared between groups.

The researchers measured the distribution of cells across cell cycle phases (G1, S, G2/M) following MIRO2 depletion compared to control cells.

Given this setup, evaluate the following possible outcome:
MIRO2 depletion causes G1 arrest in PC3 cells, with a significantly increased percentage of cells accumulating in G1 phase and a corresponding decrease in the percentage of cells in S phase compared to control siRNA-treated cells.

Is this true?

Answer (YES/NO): NO